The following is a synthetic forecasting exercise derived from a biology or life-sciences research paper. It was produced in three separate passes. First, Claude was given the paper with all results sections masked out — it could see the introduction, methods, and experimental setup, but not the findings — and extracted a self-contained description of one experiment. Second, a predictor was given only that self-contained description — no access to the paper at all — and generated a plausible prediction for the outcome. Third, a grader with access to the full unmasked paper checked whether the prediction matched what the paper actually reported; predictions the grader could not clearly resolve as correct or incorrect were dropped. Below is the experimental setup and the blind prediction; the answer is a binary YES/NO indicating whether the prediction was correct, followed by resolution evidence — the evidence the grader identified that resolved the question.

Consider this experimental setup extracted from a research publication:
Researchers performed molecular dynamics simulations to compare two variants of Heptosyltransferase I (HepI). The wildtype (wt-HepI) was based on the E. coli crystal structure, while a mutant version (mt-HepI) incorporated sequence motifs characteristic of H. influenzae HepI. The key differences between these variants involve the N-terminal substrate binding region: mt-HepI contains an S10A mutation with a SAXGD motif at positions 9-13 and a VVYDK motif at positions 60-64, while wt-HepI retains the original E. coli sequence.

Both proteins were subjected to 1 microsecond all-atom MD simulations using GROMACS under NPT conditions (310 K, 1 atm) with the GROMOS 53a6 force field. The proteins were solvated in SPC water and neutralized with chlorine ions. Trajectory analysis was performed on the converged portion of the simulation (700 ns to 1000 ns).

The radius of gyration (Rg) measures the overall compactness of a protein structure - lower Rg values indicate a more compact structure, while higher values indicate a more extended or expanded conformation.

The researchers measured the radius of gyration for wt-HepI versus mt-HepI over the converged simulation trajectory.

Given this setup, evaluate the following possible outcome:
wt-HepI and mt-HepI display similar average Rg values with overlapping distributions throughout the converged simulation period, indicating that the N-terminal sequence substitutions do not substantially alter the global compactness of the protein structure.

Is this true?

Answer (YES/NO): NO